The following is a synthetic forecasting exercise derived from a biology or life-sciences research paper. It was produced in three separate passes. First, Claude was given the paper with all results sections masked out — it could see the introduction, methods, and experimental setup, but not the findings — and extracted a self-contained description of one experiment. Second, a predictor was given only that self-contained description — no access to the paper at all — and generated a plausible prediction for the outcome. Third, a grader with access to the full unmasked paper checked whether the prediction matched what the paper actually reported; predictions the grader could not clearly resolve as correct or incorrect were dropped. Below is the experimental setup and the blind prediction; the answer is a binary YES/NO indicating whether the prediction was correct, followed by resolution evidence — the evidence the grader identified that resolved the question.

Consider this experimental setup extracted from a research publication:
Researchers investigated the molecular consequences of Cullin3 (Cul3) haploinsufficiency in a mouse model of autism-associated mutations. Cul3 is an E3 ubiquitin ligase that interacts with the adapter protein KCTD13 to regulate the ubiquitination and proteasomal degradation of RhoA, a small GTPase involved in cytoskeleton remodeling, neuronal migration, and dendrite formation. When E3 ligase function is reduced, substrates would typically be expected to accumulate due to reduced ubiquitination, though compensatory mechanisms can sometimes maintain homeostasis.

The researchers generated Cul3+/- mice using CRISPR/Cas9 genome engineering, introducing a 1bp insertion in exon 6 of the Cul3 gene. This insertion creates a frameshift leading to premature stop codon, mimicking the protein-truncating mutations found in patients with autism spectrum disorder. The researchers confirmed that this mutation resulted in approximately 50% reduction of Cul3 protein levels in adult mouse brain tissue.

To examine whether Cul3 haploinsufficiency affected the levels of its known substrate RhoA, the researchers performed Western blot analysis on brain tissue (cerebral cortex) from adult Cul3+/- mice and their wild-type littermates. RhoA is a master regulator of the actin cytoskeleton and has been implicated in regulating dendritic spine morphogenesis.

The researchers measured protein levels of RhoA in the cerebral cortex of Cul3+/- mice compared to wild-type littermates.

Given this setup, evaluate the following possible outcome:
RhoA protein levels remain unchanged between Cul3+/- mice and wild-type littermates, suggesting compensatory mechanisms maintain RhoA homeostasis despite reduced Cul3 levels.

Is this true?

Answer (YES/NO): NO